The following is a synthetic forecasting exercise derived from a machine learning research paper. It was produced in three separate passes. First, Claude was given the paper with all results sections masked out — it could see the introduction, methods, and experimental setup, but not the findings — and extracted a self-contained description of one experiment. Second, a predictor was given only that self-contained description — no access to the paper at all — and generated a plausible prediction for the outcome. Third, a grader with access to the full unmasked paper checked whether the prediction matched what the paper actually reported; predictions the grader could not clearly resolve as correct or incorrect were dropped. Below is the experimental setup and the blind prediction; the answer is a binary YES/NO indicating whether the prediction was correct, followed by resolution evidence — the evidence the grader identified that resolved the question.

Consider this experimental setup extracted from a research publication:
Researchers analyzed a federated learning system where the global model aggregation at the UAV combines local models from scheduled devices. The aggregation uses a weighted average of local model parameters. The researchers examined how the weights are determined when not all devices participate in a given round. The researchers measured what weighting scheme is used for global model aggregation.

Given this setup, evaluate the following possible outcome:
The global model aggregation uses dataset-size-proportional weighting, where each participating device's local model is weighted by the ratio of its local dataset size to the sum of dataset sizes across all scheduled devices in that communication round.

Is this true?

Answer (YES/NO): NO